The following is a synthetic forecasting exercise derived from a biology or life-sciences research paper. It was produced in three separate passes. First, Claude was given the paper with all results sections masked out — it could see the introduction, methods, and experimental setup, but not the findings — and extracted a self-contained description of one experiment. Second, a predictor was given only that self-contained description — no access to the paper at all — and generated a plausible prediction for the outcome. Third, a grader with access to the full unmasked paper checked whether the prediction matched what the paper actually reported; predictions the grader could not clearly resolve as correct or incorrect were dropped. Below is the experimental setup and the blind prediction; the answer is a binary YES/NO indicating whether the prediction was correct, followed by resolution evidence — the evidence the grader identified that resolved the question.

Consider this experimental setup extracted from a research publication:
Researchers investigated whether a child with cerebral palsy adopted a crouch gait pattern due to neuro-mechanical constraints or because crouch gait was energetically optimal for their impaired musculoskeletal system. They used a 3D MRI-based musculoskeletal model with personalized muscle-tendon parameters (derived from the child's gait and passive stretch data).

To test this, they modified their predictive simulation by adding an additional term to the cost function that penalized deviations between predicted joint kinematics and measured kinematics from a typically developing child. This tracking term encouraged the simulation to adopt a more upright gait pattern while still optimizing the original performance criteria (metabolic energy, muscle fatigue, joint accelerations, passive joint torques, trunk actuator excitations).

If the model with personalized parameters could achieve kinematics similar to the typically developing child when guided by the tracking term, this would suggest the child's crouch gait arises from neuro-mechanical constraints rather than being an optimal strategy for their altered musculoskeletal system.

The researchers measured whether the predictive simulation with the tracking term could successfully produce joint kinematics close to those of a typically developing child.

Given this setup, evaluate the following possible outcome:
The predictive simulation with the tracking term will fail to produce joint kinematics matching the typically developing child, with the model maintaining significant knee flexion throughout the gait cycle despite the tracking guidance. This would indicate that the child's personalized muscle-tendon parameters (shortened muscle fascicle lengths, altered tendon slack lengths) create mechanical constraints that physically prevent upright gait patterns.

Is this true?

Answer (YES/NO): NO